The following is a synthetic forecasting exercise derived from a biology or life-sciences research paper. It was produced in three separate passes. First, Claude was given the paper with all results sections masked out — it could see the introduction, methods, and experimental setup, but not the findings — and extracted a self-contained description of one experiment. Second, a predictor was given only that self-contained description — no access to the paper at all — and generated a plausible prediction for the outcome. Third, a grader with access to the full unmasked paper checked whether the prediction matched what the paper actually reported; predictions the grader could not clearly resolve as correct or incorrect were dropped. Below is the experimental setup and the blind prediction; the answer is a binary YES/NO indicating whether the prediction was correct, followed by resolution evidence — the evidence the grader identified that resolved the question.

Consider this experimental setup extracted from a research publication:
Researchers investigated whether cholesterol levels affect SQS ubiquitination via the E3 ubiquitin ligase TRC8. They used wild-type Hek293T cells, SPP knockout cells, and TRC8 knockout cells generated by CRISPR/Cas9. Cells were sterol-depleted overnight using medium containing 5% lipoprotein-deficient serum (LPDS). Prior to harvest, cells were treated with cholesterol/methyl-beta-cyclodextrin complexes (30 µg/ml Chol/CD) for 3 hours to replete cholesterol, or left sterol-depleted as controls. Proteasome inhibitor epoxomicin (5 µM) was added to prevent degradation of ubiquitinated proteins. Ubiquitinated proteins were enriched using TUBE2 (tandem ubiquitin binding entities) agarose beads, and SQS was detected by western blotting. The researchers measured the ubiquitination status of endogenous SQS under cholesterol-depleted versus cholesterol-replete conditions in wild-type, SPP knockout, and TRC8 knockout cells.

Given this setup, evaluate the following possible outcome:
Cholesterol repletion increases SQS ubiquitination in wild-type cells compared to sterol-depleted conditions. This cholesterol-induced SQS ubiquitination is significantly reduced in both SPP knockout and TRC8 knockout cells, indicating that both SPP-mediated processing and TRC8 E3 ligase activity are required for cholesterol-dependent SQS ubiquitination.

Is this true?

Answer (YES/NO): NO